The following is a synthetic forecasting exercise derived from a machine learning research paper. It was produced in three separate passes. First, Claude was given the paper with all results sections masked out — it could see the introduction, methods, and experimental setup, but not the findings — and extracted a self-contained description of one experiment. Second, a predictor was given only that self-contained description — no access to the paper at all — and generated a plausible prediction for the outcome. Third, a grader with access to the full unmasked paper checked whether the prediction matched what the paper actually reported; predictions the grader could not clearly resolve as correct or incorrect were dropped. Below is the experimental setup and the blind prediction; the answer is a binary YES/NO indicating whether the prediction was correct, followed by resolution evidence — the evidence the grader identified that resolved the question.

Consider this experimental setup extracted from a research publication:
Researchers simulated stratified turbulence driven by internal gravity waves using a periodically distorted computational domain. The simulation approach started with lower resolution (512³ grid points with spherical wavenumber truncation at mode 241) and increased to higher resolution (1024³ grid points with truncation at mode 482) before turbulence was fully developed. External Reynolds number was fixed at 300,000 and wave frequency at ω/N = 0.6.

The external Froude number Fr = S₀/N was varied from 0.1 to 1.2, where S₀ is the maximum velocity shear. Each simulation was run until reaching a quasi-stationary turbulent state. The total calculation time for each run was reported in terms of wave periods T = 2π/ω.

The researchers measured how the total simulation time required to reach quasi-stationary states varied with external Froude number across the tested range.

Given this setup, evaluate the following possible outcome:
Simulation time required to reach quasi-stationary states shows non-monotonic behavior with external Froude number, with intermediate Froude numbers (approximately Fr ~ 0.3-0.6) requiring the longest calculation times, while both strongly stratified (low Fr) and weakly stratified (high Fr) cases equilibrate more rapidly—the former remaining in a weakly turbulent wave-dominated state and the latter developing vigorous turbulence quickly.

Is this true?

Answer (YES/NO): NO